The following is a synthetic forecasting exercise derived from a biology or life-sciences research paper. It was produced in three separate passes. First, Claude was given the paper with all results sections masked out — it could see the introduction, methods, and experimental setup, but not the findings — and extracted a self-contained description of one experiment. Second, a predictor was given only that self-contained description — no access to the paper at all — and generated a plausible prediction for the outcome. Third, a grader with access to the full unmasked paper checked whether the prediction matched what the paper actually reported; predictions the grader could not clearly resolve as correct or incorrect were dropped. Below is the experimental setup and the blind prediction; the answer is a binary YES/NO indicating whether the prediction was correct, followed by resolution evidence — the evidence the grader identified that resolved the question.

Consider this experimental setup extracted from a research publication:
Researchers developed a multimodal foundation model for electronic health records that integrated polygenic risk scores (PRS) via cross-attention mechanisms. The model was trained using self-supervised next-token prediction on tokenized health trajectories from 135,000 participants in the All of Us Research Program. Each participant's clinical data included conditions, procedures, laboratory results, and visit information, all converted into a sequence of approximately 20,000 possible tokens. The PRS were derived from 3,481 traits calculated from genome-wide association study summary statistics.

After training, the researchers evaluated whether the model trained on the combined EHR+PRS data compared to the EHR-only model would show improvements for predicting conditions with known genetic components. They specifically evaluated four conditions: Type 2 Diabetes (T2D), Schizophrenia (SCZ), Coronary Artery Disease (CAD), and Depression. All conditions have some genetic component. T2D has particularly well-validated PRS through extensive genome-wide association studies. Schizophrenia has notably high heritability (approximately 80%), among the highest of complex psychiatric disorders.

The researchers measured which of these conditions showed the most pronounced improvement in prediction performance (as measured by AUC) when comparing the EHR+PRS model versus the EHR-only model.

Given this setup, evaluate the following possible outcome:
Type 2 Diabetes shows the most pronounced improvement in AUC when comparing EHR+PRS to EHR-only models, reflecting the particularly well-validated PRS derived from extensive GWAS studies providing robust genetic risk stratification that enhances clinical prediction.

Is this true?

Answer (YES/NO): YES